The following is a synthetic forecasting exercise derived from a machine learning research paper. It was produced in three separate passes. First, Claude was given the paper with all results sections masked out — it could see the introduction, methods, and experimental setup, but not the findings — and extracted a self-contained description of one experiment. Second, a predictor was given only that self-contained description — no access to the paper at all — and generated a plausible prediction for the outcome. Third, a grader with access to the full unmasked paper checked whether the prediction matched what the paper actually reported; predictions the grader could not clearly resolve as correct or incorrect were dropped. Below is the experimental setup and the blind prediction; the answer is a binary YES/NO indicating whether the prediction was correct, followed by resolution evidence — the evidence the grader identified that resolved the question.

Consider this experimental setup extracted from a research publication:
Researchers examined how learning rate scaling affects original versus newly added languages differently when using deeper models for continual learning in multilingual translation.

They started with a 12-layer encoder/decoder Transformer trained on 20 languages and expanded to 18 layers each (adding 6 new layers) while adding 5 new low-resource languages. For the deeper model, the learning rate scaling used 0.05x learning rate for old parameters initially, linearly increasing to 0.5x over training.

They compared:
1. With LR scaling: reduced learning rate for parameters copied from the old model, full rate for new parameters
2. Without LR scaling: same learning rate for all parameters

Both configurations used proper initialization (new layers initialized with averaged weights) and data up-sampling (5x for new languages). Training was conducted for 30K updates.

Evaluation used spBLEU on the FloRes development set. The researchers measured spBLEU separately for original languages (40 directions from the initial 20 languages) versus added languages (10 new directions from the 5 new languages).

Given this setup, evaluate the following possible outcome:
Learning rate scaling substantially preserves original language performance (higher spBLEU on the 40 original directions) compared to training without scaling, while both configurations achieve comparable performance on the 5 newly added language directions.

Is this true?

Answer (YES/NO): NO